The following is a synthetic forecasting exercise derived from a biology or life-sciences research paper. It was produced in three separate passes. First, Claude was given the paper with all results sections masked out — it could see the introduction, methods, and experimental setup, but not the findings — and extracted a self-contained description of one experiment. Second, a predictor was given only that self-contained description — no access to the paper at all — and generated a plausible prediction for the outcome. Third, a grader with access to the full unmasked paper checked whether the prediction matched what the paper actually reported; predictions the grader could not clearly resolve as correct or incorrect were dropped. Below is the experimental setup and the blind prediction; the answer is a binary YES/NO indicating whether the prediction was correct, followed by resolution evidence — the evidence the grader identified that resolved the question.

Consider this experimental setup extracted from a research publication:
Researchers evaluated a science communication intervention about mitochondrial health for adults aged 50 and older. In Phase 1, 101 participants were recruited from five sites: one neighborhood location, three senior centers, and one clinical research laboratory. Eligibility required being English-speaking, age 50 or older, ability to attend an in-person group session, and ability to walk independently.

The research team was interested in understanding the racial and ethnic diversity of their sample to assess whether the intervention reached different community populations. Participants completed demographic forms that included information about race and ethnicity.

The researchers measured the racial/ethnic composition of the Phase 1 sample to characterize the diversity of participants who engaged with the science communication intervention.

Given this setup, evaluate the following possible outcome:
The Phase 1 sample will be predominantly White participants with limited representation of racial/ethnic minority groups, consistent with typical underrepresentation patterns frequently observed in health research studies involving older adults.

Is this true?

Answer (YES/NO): NO